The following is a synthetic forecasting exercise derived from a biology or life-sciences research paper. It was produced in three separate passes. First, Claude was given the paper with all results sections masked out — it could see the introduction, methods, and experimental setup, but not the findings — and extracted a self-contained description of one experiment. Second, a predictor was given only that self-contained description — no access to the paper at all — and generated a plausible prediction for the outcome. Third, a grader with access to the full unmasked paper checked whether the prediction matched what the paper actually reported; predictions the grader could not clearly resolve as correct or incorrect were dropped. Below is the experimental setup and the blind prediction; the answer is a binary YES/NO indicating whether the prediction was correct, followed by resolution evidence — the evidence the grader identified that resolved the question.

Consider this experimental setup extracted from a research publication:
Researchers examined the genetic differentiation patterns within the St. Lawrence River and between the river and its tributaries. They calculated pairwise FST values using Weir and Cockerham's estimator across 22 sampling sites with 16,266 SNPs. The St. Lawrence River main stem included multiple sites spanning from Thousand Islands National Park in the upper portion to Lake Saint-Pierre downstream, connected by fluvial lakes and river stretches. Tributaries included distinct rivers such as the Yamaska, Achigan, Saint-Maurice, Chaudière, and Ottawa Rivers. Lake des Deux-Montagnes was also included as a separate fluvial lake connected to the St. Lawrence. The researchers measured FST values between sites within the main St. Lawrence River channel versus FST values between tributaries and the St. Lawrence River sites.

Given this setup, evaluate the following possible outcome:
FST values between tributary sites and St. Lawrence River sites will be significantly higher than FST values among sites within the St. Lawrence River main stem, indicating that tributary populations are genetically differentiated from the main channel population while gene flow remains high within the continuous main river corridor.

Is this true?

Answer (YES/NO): YES